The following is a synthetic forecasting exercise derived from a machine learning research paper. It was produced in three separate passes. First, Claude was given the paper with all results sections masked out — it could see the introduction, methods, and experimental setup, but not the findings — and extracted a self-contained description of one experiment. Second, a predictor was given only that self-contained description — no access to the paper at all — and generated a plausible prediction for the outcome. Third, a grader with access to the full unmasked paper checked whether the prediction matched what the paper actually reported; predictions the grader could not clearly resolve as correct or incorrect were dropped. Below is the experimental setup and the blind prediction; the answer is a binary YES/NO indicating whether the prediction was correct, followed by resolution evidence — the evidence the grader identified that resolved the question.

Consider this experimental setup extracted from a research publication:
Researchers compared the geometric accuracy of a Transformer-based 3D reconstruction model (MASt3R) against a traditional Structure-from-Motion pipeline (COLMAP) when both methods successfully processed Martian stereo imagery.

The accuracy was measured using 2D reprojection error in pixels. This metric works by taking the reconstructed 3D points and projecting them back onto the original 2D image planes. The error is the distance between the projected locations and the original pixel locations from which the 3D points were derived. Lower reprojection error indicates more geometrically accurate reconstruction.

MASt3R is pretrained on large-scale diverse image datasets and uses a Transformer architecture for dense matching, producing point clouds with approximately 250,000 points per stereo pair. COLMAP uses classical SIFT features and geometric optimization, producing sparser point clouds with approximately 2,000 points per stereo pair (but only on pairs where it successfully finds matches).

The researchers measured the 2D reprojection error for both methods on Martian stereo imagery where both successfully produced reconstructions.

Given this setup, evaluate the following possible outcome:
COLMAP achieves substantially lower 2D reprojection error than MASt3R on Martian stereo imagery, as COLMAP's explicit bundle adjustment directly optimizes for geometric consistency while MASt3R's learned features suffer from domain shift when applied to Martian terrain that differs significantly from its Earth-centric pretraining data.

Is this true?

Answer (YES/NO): YES